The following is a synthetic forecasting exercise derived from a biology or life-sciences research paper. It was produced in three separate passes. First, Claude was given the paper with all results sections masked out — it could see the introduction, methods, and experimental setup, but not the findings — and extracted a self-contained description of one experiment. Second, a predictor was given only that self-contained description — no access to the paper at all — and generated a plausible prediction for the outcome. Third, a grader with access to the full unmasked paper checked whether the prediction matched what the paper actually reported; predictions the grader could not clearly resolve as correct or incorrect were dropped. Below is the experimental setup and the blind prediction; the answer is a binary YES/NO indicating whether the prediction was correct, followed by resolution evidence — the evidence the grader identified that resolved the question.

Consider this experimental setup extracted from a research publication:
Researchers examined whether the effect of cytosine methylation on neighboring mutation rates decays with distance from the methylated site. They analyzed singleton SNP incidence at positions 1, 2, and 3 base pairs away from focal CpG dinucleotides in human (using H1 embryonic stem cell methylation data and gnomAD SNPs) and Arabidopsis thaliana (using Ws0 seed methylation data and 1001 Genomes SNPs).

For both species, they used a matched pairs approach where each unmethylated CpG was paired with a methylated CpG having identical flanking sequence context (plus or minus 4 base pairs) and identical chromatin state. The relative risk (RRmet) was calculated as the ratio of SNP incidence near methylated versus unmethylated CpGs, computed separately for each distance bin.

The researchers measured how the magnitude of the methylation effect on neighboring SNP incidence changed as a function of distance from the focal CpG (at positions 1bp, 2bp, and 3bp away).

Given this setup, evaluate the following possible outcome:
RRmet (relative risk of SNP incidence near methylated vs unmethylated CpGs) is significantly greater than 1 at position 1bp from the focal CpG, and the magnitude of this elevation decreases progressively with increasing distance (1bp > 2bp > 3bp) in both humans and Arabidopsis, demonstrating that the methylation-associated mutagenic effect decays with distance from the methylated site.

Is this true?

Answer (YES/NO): NO